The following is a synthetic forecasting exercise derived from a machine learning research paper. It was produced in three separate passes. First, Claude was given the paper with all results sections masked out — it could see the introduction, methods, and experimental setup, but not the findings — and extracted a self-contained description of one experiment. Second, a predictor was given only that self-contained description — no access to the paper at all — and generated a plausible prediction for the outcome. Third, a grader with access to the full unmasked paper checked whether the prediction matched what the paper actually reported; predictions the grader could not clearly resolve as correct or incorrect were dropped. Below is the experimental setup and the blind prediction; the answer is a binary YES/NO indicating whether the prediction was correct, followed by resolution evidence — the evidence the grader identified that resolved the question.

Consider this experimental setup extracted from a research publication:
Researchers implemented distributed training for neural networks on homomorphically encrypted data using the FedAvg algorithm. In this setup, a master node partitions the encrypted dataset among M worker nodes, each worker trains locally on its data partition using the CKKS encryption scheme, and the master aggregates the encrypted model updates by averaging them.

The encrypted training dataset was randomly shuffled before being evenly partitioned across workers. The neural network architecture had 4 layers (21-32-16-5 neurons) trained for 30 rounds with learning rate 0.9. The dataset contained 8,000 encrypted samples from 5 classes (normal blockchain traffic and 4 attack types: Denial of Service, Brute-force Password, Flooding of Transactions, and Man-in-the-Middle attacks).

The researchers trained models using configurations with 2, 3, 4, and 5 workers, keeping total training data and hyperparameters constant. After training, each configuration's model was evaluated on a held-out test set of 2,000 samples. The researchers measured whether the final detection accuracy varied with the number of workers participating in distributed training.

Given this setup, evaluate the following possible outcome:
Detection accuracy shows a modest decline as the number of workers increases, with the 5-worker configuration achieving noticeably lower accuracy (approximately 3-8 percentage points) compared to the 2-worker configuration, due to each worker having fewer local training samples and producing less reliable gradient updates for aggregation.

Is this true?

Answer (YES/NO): NO